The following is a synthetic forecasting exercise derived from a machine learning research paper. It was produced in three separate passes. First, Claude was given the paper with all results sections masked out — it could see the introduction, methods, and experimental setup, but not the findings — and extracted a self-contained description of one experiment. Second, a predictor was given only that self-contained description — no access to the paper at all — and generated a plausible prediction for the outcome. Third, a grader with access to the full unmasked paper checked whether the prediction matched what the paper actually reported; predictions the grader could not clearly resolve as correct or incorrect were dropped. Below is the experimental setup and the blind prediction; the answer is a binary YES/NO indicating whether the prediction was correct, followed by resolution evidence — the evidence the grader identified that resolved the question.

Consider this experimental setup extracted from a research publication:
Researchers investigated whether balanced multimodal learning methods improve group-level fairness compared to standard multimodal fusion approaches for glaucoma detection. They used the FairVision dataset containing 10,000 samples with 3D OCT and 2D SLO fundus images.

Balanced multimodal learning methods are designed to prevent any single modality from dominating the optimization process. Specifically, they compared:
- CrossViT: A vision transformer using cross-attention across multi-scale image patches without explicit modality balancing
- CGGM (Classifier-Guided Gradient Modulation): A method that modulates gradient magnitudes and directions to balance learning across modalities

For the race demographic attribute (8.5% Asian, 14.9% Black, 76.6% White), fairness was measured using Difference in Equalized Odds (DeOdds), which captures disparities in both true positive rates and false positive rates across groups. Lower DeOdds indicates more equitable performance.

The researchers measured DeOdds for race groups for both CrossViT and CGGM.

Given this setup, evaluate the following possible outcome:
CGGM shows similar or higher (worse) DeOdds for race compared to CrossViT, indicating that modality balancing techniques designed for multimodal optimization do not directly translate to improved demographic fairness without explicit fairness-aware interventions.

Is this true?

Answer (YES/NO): NO